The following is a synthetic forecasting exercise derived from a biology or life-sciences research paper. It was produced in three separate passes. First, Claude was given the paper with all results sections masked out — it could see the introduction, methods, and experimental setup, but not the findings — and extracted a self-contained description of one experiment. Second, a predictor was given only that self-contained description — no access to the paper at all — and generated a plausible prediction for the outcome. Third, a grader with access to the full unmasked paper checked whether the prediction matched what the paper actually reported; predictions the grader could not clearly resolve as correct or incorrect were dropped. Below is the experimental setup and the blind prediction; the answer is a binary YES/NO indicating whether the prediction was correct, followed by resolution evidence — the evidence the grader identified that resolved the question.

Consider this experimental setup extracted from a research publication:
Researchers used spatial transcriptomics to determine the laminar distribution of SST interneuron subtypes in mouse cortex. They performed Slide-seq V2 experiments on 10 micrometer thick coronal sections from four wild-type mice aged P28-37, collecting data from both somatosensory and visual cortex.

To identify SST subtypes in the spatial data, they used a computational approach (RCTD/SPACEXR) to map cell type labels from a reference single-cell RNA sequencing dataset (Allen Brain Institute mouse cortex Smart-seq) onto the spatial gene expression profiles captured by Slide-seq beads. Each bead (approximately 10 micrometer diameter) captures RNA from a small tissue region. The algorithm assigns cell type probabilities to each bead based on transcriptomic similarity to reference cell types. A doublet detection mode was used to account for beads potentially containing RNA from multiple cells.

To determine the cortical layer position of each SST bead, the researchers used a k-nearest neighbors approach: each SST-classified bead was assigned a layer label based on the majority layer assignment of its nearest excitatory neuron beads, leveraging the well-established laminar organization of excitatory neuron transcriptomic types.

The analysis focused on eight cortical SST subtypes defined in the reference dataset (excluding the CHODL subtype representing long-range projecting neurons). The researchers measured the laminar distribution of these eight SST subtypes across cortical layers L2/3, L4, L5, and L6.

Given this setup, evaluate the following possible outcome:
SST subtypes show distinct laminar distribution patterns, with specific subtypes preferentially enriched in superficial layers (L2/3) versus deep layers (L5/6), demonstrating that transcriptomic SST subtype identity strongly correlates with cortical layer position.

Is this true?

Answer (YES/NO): YES